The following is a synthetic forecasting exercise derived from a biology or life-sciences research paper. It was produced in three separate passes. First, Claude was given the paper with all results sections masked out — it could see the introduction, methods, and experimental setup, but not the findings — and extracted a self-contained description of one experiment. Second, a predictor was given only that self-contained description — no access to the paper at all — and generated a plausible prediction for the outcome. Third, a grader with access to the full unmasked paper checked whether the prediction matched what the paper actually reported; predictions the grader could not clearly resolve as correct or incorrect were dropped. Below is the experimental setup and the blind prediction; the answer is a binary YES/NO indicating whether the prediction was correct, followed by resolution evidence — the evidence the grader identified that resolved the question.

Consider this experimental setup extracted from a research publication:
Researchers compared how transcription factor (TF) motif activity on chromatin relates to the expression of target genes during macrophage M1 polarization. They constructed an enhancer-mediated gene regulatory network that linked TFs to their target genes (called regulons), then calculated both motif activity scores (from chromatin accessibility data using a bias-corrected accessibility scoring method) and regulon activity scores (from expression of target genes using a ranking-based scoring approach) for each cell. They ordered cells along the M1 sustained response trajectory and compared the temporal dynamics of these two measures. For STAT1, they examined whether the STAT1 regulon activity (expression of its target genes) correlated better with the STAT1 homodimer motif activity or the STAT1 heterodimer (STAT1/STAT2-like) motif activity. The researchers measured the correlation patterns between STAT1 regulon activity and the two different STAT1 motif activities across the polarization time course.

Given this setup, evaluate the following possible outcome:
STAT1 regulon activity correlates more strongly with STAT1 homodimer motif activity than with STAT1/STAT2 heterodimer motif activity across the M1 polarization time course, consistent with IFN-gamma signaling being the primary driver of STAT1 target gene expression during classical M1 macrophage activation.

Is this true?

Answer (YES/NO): NO